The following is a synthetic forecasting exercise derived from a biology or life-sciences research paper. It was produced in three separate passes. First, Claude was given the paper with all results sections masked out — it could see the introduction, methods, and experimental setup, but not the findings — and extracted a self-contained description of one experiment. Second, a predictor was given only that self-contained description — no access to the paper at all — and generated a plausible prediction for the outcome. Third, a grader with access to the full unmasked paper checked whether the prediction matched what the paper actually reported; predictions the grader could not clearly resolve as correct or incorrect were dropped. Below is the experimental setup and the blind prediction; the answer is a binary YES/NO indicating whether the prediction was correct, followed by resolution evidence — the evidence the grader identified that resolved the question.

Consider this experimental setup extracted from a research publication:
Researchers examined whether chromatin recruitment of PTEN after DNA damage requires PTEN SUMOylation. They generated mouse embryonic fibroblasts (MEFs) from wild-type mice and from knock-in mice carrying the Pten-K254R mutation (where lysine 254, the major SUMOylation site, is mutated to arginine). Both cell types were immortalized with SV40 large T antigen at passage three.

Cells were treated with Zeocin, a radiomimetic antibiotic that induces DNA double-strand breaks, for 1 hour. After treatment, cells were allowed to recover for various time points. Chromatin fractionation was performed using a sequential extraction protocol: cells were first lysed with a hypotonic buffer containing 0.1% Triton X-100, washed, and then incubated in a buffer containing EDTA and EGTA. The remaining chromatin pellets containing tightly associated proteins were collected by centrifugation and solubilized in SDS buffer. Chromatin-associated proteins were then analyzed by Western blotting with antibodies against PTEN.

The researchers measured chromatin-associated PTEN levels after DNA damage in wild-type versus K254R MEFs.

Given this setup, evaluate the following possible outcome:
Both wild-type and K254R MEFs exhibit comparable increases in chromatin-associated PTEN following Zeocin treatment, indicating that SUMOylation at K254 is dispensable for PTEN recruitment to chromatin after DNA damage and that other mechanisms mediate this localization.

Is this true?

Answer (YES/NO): NO